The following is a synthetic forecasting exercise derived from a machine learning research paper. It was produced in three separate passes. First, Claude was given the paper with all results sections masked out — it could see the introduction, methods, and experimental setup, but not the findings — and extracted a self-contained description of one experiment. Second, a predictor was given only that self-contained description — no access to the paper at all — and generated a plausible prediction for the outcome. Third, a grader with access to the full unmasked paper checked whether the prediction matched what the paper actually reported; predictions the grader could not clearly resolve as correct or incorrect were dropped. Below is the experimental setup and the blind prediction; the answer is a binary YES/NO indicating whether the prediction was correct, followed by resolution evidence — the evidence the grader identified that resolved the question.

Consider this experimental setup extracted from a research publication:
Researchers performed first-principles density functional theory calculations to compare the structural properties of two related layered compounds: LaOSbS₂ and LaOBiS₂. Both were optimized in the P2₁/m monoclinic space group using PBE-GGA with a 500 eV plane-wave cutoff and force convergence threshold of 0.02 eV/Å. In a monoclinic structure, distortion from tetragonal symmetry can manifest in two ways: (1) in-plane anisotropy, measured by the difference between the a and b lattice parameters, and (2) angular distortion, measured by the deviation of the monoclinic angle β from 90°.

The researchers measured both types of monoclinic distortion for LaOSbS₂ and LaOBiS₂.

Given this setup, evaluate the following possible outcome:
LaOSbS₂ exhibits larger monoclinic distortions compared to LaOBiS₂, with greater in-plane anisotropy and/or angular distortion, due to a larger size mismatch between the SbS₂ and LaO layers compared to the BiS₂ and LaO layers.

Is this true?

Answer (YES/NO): YES